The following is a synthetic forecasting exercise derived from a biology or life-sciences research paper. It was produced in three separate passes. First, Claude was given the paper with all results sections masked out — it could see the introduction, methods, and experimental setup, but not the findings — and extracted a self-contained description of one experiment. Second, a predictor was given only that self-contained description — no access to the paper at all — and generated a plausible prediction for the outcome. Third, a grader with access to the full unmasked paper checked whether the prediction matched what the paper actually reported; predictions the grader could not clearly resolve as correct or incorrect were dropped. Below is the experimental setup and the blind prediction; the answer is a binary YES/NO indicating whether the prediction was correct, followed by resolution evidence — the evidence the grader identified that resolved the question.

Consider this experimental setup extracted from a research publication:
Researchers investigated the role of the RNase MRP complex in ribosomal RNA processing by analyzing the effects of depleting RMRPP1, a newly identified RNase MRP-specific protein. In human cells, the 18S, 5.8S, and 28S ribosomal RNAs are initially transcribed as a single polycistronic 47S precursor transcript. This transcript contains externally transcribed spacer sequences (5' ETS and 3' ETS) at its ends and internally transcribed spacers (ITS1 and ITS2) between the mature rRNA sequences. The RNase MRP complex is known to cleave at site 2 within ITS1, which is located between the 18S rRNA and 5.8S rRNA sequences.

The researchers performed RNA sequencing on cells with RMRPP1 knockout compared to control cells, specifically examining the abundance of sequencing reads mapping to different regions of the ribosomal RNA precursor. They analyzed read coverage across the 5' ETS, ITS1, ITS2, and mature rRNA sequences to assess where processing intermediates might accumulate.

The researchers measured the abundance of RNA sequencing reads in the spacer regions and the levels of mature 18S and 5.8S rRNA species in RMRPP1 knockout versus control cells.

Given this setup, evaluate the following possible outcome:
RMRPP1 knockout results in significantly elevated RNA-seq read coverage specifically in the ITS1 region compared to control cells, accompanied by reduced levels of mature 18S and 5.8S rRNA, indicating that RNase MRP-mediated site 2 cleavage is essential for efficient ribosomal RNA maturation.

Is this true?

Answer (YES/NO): NO